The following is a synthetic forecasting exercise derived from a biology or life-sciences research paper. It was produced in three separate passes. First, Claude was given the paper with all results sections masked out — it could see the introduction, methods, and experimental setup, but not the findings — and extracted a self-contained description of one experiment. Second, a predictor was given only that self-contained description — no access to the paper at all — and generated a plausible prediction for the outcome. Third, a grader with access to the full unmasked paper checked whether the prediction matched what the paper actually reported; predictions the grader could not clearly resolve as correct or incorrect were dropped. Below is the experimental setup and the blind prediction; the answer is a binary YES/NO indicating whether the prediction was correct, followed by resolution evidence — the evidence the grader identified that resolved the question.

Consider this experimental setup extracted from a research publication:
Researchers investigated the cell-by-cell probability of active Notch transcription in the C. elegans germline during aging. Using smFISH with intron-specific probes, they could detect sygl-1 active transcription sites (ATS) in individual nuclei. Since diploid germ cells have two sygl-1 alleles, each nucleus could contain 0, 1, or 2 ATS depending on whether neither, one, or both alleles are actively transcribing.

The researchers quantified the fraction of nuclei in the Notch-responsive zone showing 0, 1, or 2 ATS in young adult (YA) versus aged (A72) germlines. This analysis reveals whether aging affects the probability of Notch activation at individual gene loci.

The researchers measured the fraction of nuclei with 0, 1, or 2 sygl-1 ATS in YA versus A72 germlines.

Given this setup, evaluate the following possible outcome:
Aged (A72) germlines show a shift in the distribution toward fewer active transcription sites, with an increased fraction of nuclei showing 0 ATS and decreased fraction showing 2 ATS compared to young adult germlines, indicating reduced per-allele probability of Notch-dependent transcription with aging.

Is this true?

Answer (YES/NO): YES